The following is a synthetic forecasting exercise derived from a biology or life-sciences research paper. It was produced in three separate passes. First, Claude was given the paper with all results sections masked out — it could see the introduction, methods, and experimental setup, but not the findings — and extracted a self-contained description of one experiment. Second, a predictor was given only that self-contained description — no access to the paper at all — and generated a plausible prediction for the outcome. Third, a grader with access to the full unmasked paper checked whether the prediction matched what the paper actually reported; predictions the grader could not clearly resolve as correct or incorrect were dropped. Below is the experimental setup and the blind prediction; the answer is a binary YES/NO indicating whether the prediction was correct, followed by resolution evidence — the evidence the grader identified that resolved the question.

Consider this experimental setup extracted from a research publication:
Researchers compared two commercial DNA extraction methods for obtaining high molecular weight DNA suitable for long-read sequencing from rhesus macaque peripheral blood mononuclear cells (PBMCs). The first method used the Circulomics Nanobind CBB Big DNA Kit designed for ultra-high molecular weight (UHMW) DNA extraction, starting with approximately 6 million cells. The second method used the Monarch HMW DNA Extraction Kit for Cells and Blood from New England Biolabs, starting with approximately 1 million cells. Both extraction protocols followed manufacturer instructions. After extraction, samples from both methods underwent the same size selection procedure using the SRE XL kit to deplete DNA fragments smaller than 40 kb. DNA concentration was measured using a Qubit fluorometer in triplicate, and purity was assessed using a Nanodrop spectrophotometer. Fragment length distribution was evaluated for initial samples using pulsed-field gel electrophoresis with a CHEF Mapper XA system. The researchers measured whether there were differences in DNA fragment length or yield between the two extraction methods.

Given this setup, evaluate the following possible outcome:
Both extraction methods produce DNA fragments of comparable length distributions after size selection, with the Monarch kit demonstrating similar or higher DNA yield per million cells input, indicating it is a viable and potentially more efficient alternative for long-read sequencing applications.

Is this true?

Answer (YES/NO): YES